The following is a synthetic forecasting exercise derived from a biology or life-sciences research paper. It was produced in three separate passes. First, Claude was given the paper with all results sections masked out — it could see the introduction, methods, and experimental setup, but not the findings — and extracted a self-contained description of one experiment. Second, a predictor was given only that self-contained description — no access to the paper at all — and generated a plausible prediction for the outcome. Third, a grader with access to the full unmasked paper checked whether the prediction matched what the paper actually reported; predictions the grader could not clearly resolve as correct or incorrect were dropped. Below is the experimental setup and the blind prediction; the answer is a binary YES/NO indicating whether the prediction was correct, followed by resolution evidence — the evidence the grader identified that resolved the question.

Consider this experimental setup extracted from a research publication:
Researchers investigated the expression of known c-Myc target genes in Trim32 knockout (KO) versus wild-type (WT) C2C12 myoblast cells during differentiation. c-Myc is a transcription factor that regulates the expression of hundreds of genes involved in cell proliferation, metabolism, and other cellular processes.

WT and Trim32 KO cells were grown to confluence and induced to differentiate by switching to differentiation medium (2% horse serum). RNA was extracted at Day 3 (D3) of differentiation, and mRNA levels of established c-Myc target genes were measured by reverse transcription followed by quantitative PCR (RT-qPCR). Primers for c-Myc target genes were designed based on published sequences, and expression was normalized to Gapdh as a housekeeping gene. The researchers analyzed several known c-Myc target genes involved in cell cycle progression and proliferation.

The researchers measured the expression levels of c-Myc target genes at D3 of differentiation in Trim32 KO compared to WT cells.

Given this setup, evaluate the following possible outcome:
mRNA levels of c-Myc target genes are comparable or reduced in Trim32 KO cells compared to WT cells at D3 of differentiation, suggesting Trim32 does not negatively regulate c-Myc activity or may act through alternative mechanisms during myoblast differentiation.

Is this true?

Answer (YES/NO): NO